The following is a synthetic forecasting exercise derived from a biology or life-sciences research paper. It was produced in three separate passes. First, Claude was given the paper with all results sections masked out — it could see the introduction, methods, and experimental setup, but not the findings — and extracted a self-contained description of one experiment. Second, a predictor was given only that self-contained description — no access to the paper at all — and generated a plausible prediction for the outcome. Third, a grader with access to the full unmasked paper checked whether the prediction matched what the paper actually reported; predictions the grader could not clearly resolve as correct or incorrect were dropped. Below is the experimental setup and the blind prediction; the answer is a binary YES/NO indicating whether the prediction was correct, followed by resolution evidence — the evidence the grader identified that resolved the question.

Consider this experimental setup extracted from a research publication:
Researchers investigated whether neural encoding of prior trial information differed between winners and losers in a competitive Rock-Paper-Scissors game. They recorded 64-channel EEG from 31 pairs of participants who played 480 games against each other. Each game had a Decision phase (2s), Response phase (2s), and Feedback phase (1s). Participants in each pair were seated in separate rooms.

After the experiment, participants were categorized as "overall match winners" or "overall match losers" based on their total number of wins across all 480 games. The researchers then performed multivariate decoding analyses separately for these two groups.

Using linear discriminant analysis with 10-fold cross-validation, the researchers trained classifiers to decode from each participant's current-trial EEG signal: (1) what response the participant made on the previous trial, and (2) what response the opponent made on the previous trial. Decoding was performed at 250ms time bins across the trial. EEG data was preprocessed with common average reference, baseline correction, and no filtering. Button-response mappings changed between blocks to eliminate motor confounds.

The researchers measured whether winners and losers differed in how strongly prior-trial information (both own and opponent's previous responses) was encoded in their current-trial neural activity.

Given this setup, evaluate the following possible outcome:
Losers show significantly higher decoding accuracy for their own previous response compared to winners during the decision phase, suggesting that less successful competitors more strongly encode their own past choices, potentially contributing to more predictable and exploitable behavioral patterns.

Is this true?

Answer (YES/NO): NO